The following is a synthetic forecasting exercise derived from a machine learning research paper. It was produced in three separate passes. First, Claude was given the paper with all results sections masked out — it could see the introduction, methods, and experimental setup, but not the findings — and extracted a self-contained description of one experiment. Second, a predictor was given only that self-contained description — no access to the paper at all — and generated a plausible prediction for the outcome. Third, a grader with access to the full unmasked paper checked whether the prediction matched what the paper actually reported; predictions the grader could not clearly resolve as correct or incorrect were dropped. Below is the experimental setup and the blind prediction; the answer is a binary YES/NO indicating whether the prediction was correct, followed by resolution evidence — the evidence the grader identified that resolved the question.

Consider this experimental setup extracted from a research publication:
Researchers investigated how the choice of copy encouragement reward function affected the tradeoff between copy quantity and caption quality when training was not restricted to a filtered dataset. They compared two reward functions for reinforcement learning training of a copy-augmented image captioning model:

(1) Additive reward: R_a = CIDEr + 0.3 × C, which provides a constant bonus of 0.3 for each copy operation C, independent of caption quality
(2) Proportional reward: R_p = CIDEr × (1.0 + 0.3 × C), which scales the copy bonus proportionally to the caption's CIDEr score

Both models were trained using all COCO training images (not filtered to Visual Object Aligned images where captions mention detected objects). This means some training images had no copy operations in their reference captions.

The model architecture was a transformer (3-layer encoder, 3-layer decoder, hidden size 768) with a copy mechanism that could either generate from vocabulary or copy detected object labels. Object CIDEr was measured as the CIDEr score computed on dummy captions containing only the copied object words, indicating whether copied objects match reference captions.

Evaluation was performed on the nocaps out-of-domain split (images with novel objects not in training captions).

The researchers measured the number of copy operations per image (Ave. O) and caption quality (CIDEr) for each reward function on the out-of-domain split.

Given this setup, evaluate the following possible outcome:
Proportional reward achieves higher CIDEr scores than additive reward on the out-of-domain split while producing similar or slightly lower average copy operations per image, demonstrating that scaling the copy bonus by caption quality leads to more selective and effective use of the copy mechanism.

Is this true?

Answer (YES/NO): NO